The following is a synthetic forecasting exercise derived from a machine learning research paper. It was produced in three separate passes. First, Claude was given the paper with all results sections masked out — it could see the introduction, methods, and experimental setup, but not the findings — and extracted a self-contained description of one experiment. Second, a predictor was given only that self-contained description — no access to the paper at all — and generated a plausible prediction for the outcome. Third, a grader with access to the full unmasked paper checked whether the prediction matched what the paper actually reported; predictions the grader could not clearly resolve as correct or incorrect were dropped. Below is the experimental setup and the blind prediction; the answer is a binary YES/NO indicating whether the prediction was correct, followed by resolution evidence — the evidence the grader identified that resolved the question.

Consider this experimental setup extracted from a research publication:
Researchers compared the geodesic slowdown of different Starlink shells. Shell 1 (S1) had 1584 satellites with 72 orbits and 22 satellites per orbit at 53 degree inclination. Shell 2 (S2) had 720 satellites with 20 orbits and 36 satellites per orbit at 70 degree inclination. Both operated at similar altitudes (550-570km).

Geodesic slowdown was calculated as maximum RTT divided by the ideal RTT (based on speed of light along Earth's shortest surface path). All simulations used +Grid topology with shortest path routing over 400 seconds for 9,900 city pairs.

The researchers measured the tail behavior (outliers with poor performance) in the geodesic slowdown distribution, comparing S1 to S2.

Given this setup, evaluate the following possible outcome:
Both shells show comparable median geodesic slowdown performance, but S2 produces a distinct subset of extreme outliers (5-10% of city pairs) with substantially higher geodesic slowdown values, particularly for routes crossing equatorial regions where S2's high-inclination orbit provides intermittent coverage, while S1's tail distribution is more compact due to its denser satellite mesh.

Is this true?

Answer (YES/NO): NO